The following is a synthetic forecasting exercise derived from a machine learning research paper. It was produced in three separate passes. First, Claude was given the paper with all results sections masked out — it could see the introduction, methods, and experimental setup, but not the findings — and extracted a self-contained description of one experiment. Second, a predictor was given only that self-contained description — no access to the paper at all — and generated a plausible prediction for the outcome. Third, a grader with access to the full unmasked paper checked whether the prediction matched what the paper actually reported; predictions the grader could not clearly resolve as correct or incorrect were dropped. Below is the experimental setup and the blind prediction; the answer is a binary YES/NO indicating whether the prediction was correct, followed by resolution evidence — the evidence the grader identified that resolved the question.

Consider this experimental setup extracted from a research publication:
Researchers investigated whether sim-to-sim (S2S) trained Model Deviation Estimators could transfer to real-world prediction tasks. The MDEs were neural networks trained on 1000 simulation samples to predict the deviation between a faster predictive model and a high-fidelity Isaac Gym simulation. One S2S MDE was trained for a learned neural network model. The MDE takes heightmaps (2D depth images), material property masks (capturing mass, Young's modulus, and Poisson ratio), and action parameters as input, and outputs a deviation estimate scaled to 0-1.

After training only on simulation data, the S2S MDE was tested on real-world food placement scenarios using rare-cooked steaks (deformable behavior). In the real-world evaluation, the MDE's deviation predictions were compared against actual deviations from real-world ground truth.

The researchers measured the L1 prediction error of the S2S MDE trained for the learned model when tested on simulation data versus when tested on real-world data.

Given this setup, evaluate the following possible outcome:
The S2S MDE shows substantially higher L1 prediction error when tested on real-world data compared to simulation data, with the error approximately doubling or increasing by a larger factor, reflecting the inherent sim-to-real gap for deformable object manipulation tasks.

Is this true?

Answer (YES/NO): YES